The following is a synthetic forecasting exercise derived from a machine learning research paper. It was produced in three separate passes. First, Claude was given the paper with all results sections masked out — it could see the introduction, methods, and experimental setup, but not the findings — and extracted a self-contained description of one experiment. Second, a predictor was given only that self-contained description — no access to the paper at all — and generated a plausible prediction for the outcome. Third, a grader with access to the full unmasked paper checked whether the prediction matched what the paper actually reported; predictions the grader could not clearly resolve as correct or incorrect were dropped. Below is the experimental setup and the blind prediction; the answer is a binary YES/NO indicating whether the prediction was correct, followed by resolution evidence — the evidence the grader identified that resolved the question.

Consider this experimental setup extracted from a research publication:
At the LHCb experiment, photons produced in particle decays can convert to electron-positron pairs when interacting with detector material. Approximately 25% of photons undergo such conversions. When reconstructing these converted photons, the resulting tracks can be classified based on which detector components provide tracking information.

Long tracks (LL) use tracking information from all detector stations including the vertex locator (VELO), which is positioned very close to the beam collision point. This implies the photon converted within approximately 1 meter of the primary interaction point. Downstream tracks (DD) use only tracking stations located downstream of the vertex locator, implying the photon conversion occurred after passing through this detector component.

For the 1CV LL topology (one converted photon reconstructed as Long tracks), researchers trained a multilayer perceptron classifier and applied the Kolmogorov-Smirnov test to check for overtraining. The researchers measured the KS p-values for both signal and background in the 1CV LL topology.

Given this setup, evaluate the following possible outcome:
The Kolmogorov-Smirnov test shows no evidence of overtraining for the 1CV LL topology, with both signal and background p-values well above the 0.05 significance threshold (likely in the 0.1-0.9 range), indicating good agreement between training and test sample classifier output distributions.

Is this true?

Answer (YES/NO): YES